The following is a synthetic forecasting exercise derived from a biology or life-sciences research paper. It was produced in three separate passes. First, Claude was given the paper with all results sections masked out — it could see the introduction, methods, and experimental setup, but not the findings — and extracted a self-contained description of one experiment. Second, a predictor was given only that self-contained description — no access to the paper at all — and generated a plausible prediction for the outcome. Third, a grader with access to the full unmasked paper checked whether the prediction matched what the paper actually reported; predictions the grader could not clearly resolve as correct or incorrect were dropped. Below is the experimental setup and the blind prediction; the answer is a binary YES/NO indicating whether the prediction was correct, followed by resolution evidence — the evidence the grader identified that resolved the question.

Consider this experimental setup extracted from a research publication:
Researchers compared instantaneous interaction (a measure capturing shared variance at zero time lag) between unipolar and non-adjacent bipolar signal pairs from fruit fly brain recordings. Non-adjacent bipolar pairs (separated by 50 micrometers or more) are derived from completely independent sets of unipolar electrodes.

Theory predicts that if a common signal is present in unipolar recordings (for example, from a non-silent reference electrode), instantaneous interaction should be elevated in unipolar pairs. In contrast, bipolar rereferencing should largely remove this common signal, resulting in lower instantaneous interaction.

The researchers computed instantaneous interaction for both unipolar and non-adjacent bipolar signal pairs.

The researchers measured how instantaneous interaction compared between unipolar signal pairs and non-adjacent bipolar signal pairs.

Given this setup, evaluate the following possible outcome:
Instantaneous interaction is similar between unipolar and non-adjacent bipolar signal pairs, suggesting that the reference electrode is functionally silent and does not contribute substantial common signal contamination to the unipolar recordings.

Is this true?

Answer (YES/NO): NO